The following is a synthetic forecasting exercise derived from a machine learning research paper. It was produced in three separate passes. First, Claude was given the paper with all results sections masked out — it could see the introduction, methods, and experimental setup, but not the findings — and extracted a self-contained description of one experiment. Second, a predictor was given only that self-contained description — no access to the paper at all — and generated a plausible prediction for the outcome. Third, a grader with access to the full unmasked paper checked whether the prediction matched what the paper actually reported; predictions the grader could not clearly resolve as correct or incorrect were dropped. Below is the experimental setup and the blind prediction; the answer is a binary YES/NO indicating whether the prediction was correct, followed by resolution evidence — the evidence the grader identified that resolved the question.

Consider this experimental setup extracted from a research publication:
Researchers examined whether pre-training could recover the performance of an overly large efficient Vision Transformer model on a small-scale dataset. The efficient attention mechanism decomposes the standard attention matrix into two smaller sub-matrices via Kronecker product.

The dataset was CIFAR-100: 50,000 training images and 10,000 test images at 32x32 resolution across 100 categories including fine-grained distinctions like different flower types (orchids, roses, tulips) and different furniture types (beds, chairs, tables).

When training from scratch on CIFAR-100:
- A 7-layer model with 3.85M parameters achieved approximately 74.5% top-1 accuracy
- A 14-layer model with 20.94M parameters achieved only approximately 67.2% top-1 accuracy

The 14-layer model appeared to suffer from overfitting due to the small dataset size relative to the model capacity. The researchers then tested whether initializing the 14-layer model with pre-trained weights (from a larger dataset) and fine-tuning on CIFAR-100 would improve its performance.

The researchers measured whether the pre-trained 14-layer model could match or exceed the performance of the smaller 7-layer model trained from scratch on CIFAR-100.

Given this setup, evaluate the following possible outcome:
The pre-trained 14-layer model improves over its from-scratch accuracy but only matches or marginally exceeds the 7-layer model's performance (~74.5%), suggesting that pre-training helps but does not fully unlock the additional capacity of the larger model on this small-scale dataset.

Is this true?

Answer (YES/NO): YES